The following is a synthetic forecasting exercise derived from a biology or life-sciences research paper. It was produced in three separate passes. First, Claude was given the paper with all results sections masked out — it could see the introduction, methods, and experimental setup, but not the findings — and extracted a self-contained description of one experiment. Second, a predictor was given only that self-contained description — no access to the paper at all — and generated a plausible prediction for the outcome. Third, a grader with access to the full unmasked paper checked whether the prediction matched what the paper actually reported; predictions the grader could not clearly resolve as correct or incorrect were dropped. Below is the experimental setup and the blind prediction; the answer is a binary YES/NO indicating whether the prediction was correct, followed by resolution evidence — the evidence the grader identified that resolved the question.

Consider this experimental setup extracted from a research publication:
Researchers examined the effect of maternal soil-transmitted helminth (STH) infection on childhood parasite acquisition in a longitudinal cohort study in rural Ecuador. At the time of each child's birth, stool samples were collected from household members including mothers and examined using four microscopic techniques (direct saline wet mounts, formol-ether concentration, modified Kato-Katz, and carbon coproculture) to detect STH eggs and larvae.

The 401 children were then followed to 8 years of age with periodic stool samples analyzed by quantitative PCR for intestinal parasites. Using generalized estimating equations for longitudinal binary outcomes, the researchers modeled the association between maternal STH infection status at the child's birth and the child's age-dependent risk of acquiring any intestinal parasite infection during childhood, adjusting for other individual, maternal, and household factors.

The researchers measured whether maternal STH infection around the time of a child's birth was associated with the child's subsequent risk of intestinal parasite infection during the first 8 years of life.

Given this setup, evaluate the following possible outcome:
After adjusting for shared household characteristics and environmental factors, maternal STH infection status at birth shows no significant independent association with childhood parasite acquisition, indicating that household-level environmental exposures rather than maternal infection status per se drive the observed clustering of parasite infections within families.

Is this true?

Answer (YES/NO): NO